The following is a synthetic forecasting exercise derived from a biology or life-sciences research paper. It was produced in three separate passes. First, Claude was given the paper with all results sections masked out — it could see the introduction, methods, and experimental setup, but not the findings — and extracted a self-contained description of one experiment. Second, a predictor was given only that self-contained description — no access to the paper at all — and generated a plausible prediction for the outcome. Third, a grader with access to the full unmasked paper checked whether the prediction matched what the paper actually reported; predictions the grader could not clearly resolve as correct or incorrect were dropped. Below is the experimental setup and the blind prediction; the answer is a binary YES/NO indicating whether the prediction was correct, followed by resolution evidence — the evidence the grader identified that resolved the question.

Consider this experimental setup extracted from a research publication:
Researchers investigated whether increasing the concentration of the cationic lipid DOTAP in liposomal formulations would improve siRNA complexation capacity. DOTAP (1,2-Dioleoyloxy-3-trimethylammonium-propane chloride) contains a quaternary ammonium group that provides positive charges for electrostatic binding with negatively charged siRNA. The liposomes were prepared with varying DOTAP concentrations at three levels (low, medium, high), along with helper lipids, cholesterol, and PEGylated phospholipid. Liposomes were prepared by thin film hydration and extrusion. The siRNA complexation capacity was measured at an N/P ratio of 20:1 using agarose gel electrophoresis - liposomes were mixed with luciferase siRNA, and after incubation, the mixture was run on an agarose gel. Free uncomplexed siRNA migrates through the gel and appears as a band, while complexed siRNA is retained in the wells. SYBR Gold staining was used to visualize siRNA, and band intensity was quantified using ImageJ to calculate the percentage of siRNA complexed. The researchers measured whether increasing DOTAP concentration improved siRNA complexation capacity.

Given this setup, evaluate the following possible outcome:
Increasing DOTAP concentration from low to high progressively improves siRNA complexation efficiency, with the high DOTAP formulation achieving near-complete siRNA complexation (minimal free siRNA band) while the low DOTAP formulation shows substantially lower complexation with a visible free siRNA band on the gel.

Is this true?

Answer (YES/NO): NO